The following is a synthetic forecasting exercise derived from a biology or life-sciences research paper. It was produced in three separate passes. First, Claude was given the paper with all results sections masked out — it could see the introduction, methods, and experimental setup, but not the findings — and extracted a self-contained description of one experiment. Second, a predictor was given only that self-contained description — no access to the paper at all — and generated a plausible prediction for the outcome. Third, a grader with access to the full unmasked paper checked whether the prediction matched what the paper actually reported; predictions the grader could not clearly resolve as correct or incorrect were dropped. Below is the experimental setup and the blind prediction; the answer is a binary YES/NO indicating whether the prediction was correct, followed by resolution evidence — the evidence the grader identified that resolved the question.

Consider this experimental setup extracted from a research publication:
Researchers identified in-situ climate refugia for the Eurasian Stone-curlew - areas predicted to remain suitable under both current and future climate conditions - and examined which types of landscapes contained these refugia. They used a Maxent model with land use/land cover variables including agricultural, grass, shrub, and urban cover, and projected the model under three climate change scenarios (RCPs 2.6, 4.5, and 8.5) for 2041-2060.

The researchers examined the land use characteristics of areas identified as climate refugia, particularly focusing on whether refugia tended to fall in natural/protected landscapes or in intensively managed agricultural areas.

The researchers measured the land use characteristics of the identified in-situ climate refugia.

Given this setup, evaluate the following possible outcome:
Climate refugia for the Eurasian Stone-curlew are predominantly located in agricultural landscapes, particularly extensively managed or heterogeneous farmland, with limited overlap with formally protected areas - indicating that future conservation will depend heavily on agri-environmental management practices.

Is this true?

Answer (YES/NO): NO